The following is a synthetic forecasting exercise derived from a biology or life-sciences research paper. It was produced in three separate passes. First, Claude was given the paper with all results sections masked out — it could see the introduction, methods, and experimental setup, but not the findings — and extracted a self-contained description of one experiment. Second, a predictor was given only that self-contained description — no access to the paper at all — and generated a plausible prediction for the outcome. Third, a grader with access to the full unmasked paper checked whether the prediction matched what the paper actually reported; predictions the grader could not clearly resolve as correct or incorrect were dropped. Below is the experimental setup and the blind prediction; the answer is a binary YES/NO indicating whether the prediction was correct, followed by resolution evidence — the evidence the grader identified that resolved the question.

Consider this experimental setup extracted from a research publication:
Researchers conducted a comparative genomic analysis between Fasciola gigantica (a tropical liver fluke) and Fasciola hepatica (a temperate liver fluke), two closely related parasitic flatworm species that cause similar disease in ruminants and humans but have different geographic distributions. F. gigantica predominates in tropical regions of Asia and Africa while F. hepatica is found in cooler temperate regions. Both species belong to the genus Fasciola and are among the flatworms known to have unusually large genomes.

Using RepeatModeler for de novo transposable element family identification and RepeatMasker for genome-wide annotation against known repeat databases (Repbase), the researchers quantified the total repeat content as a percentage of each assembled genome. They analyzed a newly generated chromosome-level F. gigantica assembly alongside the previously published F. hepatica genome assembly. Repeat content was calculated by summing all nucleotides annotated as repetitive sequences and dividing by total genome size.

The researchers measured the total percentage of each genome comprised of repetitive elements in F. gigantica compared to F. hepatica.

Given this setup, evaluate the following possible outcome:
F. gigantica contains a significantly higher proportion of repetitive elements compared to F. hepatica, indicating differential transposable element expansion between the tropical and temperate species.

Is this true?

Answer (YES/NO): NO